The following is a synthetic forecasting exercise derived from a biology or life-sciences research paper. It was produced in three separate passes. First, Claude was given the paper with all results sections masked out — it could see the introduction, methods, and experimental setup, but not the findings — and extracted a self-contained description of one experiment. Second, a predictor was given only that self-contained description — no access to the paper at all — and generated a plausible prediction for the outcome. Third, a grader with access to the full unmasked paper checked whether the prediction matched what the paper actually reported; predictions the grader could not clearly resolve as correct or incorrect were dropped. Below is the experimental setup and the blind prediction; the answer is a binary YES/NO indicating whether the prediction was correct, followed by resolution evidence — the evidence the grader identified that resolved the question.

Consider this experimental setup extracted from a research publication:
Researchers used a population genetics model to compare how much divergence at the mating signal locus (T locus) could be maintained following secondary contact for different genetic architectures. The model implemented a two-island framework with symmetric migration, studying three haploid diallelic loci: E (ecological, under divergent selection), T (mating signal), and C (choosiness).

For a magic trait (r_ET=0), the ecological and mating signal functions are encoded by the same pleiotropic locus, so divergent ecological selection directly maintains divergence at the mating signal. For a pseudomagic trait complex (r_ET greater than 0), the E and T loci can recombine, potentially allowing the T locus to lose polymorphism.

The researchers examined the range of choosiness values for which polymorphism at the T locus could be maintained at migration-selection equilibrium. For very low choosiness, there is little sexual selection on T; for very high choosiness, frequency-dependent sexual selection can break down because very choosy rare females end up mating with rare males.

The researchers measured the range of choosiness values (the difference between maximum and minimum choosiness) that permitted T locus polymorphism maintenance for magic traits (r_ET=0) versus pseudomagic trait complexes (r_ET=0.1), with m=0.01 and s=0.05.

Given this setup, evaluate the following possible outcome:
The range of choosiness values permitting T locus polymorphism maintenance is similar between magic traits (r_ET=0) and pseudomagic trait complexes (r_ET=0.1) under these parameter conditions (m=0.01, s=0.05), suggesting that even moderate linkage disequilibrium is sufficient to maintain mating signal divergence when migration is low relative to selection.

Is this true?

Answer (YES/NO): NO